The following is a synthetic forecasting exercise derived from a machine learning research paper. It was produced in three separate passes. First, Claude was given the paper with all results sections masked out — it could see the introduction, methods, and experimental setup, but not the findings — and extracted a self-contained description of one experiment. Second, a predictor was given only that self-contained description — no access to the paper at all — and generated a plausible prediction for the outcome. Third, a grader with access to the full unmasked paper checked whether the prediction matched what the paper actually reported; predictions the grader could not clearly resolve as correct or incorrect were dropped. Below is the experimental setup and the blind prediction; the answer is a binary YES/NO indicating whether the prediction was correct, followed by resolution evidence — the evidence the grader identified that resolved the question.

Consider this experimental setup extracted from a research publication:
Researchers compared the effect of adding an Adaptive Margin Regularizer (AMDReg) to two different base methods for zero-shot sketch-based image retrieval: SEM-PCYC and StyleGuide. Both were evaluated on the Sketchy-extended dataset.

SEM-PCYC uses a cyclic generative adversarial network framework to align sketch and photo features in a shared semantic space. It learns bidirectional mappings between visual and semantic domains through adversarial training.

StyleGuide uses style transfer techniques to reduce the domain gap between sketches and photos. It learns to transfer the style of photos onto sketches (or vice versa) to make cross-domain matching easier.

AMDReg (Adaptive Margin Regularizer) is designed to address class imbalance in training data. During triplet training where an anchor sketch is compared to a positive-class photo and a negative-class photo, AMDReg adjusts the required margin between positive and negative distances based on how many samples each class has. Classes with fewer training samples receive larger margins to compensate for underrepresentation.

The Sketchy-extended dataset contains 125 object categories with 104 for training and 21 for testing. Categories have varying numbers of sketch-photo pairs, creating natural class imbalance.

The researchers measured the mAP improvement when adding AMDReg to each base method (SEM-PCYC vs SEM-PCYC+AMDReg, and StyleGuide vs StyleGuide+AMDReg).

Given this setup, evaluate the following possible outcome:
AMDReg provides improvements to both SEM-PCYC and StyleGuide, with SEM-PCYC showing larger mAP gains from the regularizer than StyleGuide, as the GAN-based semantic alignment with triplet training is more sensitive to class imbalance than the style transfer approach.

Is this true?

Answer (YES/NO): YES